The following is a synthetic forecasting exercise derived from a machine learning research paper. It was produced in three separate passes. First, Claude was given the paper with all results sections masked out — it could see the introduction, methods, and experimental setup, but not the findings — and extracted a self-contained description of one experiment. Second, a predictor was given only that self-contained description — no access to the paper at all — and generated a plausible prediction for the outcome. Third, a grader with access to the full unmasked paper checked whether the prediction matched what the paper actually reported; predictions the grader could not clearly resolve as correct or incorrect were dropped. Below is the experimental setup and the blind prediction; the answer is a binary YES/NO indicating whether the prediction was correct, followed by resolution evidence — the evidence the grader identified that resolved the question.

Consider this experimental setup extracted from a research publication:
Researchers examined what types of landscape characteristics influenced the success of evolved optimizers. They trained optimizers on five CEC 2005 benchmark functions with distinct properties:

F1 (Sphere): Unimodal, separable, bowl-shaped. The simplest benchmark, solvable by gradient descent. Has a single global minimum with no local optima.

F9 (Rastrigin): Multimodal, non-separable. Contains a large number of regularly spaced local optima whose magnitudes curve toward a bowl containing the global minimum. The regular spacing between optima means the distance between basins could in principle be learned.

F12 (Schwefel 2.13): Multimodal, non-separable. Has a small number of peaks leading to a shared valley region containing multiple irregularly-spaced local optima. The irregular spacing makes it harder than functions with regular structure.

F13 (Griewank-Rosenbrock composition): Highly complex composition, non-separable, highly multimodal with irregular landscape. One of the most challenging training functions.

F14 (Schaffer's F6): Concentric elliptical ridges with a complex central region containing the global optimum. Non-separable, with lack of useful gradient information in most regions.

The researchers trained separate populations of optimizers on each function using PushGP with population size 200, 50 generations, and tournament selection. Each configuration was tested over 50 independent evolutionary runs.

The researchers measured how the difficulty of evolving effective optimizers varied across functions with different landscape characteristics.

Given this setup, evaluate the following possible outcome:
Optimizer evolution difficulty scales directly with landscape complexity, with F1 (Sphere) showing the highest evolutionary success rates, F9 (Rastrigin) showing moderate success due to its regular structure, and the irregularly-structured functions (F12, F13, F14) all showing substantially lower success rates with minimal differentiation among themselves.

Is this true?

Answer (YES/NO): NO